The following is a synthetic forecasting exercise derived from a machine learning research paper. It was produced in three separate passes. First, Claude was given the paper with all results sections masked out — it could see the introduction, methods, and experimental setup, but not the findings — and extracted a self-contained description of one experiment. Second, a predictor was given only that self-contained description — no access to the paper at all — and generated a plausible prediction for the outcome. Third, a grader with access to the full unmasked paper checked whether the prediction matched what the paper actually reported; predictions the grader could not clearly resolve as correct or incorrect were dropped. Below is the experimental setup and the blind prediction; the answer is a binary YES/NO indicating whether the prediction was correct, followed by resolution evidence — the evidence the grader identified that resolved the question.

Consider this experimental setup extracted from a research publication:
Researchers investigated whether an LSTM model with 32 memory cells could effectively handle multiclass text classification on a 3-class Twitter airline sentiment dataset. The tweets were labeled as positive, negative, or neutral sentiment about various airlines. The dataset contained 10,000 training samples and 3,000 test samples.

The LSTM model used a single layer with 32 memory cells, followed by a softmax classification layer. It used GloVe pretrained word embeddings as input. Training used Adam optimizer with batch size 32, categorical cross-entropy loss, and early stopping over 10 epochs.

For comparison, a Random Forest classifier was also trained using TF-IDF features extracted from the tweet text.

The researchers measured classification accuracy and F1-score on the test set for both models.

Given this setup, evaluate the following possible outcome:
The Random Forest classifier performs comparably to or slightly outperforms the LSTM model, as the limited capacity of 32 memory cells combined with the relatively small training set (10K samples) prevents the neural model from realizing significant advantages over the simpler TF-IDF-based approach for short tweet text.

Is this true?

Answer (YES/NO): NO